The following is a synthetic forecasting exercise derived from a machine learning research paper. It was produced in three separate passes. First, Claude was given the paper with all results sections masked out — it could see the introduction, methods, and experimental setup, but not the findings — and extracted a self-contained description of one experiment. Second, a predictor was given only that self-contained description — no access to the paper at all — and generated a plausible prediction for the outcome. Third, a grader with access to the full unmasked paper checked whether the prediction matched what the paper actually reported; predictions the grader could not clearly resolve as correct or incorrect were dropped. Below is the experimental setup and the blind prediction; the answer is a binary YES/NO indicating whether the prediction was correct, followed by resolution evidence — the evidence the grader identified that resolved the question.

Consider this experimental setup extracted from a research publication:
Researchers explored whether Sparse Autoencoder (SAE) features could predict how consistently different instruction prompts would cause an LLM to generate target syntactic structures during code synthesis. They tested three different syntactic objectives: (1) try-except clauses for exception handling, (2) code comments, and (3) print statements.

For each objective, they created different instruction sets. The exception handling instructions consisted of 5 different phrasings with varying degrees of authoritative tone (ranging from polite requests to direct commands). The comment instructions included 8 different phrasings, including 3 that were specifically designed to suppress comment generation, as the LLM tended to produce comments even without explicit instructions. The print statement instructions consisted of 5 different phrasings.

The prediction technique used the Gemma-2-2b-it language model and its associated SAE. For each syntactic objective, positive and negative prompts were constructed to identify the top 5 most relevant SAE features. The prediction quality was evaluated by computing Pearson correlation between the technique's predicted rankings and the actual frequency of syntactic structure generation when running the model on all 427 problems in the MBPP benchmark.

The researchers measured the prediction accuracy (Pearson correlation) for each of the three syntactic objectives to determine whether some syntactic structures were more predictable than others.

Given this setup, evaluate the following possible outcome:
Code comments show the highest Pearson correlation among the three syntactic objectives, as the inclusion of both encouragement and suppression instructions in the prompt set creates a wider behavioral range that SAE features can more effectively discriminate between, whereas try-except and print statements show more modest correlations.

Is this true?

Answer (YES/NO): NO